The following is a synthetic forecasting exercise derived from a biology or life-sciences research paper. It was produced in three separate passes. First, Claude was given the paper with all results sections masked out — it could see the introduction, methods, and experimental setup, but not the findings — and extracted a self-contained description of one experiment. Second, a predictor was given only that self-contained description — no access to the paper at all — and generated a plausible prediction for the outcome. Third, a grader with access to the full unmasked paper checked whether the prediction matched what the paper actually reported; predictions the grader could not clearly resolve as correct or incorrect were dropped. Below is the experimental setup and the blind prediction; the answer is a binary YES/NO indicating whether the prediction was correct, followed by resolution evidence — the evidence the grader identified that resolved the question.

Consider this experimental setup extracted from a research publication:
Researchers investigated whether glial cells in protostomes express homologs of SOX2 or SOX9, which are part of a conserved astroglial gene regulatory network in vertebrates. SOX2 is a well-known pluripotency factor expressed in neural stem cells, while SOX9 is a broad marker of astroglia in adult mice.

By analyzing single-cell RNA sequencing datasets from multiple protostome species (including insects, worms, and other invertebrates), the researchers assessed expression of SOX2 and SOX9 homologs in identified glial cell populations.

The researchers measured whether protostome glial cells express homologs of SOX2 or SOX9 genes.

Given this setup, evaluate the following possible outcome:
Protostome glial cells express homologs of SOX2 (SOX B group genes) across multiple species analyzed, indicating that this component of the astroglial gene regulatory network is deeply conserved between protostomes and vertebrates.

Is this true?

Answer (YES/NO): NO